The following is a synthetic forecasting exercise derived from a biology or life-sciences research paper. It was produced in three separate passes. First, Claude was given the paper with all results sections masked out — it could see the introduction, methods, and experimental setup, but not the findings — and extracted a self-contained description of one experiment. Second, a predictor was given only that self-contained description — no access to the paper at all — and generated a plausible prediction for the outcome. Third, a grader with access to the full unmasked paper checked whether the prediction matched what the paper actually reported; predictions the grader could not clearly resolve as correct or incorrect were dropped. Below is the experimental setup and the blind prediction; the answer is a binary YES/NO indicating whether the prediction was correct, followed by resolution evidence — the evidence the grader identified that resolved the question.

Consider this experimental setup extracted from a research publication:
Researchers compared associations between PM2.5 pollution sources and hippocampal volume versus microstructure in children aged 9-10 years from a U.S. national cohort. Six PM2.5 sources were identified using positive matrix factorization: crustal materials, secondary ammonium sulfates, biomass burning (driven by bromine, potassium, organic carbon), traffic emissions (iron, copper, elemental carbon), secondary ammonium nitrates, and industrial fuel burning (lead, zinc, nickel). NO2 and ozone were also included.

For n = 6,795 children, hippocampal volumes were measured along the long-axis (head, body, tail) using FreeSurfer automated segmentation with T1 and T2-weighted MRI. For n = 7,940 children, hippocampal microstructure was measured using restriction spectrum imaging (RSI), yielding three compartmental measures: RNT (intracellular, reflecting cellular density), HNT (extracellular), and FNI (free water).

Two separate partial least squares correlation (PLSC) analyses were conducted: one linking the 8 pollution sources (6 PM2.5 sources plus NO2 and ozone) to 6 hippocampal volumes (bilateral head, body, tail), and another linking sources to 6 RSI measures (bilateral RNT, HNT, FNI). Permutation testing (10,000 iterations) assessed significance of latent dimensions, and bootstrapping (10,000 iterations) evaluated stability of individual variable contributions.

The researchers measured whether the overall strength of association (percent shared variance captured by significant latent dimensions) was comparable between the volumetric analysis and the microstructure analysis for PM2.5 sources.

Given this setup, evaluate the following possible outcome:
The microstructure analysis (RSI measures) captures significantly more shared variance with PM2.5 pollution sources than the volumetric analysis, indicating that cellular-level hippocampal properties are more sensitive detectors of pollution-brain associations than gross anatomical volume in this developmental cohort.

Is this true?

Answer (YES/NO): NO